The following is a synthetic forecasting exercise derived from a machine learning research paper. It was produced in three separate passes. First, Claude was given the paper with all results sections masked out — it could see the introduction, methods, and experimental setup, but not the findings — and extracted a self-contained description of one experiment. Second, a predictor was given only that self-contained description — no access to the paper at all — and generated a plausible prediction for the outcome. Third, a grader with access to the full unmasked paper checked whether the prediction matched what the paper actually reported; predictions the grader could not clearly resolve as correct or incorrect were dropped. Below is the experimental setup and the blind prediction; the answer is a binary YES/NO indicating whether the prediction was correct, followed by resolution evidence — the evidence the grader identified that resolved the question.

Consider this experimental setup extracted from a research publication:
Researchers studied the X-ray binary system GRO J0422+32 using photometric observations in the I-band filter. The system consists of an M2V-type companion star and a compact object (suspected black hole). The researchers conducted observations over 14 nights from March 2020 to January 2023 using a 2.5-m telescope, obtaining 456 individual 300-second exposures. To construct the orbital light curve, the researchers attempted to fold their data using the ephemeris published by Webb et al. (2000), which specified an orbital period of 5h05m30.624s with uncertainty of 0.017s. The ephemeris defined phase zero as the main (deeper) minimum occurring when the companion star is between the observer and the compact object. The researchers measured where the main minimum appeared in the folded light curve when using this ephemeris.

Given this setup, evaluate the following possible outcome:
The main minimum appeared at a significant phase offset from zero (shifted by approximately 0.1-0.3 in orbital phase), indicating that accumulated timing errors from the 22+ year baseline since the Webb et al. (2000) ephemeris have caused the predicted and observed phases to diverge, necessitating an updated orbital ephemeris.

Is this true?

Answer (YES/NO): NO